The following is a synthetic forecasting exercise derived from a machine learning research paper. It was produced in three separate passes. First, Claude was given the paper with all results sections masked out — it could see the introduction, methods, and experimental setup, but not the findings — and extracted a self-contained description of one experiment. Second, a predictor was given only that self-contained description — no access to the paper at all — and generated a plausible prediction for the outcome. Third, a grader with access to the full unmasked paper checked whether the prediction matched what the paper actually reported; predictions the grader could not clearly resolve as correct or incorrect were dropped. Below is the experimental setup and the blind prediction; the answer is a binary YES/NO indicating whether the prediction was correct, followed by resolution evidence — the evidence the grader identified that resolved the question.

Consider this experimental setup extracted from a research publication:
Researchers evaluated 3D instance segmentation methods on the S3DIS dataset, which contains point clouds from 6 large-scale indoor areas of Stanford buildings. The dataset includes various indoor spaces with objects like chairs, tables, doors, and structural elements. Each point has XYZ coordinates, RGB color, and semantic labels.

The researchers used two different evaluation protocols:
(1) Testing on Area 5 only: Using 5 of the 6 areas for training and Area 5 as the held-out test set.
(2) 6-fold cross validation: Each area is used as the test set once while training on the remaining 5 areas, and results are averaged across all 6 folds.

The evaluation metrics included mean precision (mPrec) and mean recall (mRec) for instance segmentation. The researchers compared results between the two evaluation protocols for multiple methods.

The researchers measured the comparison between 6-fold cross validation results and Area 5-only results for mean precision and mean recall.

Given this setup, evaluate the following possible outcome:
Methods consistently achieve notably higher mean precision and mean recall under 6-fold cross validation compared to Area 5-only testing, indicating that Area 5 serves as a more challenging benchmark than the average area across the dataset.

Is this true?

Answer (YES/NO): NO